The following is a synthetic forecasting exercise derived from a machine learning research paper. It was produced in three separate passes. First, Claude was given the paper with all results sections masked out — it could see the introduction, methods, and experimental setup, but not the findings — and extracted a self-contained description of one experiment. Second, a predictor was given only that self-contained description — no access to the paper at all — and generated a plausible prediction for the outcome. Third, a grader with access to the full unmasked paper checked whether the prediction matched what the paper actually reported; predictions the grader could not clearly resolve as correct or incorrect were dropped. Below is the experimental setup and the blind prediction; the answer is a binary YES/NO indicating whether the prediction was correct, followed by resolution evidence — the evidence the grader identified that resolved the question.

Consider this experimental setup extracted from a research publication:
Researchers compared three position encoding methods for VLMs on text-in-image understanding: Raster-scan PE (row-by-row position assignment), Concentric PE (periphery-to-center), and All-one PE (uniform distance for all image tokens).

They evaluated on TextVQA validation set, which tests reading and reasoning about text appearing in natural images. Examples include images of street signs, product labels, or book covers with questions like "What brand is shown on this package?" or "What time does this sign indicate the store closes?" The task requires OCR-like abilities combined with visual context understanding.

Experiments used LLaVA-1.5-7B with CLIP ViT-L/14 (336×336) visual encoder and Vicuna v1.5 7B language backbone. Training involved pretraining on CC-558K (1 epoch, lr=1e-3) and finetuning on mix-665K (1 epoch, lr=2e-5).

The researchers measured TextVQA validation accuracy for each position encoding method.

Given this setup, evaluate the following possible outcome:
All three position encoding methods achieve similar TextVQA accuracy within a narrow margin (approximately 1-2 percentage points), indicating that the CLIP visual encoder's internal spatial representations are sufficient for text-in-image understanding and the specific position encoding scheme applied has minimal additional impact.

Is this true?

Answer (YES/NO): YES